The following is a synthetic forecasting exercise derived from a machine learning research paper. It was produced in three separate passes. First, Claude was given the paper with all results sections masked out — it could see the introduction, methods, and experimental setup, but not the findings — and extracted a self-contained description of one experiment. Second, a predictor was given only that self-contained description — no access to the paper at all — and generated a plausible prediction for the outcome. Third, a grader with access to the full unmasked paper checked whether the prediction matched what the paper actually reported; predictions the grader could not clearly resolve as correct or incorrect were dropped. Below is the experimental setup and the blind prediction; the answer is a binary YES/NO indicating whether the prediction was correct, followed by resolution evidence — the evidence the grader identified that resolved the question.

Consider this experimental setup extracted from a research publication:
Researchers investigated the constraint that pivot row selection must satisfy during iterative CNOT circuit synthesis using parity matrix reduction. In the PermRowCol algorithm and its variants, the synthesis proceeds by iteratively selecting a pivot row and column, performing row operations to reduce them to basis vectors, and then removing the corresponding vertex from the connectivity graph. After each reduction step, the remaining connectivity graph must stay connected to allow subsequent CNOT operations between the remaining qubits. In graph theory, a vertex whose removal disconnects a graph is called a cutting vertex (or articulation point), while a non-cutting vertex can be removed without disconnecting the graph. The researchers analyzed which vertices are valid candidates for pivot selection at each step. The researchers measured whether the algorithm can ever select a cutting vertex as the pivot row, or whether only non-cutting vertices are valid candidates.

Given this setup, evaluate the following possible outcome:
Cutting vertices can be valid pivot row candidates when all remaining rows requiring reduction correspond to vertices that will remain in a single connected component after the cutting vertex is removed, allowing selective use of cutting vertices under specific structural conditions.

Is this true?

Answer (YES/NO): NO